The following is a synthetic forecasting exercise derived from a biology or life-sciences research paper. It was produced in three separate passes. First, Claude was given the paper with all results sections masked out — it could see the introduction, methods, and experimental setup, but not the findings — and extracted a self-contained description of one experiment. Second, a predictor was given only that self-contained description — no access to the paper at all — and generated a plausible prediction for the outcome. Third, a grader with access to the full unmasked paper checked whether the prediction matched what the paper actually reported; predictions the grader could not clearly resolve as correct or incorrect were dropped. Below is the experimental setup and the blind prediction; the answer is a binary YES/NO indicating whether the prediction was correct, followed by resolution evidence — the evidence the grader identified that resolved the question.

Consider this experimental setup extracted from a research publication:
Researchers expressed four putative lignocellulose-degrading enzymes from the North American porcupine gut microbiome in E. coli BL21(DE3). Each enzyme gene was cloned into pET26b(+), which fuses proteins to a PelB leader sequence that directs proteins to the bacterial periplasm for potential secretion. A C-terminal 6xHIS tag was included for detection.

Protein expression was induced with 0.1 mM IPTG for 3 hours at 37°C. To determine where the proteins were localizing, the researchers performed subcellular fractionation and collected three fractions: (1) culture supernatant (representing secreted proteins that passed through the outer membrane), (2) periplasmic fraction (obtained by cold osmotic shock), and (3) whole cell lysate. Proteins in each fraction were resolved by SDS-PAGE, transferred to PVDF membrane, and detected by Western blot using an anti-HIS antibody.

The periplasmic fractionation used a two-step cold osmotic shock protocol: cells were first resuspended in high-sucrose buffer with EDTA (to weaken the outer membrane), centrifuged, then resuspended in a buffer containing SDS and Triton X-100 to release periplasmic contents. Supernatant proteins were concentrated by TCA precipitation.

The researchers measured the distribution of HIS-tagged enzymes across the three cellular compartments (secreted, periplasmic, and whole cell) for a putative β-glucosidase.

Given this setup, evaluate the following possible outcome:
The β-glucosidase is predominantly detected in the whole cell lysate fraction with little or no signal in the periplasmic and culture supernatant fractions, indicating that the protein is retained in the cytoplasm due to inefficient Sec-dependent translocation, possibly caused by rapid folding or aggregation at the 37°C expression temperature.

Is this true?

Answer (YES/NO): NO